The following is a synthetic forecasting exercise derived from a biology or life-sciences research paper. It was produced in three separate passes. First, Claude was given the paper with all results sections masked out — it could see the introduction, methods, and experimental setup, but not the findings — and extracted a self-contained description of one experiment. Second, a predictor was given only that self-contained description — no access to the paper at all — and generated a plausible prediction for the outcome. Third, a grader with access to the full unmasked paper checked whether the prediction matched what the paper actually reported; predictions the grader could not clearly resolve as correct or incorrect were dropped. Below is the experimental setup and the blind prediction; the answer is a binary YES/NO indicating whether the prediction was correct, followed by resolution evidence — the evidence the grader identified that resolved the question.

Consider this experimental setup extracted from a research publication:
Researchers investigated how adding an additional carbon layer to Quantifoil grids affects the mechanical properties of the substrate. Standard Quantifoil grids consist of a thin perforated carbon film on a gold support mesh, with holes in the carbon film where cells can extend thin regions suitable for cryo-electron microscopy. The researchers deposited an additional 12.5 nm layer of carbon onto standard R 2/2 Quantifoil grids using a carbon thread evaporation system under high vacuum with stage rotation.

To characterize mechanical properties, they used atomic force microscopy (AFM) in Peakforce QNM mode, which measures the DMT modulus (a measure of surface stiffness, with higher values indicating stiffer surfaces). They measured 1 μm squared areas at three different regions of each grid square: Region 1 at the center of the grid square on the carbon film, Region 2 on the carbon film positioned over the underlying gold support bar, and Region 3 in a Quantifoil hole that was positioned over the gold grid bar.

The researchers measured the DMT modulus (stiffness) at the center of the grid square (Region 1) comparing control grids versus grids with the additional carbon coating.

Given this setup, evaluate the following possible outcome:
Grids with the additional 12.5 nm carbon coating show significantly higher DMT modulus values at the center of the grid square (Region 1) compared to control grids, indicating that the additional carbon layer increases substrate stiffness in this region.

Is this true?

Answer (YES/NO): YES